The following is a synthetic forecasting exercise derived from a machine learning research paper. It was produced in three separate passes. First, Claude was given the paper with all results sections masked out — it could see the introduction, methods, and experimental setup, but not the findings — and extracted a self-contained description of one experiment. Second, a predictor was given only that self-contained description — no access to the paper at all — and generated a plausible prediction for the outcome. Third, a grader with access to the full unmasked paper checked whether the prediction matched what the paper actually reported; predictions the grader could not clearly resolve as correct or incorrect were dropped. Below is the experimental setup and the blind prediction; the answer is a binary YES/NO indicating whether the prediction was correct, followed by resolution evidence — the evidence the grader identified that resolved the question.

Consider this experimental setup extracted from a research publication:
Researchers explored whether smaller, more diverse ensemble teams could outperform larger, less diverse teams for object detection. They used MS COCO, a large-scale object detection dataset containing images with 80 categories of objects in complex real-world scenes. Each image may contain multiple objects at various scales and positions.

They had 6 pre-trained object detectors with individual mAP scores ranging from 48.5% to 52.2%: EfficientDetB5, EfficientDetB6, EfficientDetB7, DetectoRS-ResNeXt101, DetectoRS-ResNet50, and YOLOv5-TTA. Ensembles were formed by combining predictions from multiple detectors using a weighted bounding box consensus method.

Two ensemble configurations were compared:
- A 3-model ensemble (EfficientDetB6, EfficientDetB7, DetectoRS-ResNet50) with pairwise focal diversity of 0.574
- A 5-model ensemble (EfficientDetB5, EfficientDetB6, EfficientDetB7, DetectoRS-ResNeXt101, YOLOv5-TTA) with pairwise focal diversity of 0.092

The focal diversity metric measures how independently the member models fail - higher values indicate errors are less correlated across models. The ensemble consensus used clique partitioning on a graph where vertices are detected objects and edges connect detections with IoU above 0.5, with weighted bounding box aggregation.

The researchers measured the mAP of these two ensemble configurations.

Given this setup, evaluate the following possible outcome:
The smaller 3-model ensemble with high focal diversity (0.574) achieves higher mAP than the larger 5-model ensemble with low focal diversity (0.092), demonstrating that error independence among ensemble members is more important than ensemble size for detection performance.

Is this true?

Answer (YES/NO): YES